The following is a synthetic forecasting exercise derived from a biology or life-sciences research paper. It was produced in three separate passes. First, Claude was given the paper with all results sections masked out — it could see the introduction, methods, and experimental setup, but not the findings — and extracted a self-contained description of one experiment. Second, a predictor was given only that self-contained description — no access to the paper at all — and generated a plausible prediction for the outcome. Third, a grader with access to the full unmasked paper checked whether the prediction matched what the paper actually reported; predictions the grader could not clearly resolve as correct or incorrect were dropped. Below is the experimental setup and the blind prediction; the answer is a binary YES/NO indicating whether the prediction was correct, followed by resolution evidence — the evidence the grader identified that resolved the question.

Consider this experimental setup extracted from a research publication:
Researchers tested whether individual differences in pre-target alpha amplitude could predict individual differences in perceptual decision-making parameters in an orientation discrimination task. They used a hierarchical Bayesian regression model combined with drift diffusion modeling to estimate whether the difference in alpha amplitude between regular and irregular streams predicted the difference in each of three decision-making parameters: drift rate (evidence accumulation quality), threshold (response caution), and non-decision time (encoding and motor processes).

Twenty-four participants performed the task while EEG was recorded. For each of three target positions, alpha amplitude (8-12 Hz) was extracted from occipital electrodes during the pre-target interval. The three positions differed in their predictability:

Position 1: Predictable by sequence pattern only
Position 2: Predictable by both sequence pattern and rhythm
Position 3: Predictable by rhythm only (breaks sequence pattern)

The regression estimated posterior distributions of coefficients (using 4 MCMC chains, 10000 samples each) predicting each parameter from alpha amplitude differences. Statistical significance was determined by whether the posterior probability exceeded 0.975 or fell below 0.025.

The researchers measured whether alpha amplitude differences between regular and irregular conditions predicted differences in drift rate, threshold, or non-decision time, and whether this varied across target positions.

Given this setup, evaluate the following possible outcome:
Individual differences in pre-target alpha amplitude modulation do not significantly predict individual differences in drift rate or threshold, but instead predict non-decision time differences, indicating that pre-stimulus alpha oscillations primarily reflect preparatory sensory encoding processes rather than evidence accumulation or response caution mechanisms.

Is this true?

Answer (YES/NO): NO